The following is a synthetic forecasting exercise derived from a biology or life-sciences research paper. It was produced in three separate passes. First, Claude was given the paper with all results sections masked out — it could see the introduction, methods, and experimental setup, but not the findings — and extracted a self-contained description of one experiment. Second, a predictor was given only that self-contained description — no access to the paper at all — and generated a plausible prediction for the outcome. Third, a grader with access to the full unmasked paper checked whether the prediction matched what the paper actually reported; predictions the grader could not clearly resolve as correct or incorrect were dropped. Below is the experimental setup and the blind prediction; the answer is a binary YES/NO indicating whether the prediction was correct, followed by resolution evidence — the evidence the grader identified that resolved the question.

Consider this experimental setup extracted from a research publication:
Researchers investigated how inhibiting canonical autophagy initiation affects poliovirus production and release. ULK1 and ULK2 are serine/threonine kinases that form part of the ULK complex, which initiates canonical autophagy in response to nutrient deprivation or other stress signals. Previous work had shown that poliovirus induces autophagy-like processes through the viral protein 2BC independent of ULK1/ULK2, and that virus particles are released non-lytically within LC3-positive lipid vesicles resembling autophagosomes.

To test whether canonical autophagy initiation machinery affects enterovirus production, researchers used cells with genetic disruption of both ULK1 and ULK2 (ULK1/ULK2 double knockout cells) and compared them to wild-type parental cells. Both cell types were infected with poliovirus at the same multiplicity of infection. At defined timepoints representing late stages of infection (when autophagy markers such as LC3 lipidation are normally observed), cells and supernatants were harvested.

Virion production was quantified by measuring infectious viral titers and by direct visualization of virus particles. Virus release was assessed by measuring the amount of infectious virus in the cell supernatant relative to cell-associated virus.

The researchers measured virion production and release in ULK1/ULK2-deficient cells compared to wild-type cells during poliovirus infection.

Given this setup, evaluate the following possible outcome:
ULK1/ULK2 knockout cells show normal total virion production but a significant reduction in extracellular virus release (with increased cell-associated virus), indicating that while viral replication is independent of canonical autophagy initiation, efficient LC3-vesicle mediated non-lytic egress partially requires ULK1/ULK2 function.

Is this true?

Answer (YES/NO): NO